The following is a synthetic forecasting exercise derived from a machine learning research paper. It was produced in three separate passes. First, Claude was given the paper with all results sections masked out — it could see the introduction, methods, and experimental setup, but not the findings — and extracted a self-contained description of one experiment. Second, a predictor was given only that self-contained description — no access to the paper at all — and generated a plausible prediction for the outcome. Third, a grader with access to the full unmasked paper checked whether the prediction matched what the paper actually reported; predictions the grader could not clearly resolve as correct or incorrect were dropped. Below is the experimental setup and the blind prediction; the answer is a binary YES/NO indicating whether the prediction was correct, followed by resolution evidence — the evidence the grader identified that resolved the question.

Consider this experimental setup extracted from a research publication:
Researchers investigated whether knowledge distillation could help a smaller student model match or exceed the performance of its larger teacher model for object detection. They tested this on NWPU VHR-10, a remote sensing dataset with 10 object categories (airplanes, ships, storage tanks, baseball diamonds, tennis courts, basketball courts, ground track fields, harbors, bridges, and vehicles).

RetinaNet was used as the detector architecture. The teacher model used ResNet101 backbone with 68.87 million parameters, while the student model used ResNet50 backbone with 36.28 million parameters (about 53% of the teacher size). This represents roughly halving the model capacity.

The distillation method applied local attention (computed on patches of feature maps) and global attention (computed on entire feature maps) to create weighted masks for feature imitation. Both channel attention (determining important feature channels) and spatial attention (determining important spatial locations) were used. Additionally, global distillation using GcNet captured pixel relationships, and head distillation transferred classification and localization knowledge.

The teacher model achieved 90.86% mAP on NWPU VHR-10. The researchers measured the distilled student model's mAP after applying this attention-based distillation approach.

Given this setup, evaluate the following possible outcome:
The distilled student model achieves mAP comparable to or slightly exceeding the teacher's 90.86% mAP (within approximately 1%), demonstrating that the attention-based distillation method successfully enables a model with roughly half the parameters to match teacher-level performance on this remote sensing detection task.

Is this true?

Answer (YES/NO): YES